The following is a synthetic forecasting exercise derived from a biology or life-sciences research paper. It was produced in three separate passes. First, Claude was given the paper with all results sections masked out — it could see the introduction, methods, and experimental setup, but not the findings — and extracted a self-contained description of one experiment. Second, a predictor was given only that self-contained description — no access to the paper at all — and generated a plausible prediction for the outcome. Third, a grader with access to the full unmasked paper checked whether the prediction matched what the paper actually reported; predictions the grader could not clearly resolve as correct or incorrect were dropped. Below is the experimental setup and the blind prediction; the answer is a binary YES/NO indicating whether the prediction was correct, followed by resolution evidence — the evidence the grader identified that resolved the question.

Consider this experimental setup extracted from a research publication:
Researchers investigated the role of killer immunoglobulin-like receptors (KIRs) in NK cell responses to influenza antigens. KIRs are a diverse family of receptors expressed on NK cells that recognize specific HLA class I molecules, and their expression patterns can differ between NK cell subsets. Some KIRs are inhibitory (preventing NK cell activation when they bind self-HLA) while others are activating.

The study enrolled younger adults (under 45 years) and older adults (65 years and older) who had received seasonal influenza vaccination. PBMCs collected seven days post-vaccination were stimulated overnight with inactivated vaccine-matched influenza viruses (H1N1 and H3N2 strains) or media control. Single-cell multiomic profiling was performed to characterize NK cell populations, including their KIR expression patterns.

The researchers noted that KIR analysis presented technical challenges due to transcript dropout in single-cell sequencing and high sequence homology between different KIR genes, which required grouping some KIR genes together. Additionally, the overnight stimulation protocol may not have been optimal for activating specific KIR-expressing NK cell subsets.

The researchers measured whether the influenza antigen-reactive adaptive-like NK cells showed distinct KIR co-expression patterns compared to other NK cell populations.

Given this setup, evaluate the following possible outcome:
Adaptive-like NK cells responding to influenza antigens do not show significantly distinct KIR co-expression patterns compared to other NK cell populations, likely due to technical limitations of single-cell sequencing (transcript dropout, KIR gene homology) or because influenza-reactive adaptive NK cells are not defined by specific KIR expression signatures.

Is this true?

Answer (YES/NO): YES